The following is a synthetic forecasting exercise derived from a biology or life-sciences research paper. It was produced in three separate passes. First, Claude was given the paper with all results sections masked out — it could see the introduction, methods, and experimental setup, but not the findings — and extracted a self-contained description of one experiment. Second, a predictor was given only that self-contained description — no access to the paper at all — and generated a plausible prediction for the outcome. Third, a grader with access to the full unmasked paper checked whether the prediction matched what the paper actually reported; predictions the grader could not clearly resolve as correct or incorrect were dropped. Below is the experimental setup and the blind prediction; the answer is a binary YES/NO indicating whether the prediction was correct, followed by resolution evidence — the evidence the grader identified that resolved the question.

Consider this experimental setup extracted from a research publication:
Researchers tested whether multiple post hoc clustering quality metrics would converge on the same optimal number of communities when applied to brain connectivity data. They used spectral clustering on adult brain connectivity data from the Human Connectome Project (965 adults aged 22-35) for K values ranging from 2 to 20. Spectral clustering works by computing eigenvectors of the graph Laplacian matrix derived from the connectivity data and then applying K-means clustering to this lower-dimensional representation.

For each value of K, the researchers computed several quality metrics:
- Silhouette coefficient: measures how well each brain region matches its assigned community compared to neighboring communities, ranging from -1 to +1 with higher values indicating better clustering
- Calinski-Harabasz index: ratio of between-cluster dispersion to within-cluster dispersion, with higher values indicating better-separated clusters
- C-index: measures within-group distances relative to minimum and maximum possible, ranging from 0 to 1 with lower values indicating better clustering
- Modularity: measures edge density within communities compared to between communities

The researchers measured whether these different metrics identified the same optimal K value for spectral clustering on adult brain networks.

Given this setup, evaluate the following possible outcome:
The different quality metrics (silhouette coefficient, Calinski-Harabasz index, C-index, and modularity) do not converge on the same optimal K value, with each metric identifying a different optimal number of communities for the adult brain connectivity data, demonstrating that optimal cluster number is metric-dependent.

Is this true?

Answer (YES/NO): NO